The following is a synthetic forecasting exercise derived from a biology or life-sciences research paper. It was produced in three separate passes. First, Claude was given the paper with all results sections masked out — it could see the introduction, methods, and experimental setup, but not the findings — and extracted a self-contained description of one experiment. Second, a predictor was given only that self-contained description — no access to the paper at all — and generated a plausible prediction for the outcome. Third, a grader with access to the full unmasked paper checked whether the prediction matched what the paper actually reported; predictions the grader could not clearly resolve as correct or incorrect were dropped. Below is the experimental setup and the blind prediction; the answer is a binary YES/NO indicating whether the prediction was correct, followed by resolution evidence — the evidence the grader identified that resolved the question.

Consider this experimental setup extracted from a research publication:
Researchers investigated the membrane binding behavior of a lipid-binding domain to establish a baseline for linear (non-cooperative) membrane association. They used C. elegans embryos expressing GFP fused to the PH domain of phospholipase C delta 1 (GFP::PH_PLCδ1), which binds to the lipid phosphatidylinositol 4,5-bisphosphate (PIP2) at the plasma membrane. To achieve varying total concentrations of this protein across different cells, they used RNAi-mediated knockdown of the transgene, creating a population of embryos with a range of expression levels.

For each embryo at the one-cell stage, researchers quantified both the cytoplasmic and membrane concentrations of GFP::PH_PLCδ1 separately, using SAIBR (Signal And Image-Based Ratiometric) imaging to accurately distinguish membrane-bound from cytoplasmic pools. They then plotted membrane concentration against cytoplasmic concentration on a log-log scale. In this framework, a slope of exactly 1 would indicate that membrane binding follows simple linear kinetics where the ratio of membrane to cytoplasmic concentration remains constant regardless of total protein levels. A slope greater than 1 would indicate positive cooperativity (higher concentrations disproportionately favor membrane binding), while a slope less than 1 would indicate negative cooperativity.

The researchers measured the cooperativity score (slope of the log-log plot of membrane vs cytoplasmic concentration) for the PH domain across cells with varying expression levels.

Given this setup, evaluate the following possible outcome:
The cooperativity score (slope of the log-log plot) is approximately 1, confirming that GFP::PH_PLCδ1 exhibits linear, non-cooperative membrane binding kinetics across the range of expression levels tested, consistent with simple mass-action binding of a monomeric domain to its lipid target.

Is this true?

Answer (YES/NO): YES